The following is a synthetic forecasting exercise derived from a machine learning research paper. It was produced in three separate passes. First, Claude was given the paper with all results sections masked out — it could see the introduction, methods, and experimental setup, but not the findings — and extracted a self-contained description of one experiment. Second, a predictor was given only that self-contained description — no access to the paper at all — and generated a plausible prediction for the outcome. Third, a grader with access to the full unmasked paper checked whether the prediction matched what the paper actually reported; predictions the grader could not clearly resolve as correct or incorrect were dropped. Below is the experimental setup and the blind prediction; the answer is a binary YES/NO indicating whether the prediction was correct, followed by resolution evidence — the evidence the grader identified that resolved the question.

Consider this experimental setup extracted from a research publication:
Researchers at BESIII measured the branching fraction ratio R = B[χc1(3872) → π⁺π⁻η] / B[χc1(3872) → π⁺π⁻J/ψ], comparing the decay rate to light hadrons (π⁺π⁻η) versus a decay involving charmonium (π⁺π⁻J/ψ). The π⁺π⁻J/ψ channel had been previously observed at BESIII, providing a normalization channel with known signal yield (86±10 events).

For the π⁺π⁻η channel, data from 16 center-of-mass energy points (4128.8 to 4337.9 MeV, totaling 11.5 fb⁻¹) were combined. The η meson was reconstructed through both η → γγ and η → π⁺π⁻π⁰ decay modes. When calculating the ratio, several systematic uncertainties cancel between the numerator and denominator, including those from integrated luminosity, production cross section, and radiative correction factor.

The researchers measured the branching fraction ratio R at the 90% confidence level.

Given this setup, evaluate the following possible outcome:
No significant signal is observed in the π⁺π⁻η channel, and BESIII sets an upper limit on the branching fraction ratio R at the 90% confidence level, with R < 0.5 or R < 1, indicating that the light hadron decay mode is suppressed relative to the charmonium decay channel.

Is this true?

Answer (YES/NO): NO